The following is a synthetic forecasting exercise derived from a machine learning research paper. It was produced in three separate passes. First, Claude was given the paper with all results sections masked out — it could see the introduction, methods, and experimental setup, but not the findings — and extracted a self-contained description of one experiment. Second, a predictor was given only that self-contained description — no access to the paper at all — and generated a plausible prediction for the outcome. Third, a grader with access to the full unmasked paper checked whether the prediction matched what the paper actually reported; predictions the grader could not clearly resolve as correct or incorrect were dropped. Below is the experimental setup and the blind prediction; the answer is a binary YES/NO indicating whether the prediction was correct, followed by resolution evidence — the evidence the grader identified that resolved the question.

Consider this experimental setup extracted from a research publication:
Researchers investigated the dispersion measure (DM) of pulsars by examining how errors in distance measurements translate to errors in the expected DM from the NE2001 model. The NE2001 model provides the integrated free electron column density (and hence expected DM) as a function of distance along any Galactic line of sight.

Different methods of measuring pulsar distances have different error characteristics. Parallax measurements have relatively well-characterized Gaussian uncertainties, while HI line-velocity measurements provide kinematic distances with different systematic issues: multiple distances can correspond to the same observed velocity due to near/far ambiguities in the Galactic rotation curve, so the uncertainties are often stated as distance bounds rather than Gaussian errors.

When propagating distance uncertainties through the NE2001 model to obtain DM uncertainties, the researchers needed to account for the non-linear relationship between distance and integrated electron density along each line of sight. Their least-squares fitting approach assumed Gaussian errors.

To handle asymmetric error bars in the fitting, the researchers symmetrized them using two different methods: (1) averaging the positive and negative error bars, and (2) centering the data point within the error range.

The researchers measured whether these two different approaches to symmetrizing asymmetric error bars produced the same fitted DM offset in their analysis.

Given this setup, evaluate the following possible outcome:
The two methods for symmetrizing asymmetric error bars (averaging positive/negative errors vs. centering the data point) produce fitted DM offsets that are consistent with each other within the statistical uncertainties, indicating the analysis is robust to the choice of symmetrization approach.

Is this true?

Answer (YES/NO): YES